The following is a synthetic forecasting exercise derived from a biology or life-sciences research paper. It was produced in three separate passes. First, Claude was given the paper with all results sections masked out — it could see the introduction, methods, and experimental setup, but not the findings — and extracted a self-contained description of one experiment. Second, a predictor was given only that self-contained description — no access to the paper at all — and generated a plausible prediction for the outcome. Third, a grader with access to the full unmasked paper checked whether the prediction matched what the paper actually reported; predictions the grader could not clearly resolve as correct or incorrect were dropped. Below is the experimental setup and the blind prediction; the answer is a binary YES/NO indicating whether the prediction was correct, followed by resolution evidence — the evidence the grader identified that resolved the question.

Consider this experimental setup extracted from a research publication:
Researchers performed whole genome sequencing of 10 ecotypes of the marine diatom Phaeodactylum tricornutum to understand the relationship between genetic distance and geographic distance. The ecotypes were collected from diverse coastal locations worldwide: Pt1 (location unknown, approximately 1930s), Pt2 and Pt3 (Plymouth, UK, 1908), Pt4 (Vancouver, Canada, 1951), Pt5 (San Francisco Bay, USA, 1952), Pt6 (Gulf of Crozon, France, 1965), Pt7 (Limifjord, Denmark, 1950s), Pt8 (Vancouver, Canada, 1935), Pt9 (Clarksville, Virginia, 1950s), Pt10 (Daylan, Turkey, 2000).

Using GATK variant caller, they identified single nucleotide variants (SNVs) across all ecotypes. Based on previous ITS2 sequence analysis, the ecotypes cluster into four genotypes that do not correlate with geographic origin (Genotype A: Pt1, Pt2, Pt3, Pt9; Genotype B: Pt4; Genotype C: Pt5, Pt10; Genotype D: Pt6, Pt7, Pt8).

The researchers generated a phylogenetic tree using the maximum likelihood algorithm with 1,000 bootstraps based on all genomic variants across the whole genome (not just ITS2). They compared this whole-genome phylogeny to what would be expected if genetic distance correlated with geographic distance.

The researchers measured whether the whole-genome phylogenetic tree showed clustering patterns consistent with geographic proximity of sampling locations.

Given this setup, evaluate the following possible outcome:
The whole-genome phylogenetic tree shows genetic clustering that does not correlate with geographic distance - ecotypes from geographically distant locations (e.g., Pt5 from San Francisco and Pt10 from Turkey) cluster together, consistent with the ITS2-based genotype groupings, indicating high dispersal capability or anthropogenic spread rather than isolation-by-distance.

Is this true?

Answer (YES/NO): YES